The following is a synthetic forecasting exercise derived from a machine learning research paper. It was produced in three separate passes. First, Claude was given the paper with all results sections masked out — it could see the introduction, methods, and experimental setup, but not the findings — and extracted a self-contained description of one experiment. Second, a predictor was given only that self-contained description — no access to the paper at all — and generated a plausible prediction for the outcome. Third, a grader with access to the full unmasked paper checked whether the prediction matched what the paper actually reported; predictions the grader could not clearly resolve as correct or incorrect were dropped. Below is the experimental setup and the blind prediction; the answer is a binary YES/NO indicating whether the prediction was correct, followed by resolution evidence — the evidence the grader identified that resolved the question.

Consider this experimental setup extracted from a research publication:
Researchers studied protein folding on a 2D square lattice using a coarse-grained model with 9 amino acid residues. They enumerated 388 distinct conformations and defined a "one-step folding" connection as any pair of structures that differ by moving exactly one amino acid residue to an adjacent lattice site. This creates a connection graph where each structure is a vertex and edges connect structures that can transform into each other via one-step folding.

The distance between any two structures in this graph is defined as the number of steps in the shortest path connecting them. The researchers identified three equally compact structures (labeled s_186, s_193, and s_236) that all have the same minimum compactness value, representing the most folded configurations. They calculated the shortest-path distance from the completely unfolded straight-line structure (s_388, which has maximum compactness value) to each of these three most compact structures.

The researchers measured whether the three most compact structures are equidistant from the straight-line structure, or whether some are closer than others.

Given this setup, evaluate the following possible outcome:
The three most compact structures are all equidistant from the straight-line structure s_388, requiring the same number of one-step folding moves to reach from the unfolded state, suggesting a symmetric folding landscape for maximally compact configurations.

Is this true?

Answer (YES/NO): NO